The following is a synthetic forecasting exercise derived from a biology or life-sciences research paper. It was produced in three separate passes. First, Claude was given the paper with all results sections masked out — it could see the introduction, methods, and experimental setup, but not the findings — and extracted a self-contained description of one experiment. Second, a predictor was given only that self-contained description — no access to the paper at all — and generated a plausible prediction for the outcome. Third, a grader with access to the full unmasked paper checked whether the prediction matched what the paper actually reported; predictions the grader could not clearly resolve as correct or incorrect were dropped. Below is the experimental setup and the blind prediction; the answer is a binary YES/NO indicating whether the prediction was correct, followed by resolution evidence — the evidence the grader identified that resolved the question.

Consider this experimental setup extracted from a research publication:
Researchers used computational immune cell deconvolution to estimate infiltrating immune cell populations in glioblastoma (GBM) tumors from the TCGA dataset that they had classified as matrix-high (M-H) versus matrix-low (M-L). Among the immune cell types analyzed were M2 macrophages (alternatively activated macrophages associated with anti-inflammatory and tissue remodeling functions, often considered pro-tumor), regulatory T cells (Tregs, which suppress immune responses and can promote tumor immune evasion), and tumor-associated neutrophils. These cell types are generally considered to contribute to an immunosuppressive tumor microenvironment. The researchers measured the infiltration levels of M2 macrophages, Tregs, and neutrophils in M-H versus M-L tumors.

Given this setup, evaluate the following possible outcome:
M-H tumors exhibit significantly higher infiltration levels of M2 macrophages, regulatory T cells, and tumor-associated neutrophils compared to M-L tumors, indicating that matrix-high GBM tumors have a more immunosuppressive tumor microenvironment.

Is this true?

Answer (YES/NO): YES